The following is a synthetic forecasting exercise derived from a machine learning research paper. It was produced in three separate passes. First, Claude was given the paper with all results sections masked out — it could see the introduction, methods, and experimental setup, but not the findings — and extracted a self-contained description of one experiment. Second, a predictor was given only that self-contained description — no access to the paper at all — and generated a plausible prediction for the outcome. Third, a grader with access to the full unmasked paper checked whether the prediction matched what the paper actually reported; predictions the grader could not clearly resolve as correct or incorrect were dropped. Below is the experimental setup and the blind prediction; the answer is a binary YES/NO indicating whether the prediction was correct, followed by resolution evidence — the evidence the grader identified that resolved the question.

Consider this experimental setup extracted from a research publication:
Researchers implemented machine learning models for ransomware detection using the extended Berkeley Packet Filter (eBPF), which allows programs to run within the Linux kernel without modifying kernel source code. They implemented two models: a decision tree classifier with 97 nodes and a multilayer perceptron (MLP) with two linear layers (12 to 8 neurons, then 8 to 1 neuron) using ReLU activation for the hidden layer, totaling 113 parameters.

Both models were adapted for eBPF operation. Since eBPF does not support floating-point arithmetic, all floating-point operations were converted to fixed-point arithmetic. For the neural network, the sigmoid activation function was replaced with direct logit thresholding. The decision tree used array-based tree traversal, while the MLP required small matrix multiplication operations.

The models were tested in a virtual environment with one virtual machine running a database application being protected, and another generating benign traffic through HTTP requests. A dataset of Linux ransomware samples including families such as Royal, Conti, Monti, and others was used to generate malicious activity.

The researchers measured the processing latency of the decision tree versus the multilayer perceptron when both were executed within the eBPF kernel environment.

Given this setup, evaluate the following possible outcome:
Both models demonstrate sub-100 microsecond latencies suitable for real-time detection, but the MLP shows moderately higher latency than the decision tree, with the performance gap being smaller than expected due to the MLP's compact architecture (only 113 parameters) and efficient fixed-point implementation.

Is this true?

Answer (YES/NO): YES